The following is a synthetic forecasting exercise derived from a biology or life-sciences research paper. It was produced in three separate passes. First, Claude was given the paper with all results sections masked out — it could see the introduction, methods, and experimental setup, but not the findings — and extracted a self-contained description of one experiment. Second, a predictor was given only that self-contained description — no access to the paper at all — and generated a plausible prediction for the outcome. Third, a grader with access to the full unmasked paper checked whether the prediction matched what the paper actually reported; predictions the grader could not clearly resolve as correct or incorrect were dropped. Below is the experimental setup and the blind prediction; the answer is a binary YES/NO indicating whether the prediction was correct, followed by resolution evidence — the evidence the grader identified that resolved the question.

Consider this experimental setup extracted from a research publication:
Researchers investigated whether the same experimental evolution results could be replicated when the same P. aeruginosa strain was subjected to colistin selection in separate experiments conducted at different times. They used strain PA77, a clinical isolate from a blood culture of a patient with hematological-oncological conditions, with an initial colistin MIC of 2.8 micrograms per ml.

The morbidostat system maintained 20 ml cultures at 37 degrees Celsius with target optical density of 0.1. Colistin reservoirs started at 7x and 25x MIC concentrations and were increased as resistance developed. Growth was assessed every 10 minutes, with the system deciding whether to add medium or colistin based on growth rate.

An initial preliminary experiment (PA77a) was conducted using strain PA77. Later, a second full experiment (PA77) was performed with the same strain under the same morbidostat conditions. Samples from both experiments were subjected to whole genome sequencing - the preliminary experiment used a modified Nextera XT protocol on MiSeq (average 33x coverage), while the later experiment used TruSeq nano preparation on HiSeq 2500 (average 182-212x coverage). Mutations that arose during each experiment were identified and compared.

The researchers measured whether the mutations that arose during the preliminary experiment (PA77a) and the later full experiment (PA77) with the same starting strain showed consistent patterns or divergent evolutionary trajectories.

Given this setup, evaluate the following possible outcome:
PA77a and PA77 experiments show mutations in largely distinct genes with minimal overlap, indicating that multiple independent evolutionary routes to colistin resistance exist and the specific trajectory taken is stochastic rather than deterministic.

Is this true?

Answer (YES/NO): NO